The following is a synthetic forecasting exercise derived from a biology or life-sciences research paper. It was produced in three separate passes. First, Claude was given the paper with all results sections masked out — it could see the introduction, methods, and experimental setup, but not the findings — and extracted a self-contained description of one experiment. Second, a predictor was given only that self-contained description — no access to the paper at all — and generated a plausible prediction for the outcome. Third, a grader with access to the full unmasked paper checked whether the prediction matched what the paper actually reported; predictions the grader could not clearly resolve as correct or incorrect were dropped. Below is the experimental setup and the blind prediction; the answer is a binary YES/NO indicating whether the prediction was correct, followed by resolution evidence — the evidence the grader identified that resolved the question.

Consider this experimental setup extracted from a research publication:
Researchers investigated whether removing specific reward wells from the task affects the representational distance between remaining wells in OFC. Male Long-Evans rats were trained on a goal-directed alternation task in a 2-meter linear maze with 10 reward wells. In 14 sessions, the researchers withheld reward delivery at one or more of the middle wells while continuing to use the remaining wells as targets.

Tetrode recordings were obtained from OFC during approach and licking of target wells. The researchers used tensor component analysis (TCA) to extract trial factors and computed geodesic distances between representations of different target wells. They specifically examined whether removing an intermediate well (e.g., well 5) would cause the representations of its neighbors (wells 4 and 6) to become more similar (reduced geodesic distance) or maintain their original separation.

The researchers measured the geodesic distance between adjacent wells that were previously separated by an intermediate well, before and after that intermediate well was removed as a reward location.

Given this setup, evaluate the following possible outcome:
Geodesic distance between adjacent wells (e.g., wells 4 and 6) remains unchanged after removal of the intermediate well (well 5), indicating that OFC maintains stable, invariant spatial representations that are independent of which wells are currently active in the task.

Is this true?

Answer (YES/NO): NO